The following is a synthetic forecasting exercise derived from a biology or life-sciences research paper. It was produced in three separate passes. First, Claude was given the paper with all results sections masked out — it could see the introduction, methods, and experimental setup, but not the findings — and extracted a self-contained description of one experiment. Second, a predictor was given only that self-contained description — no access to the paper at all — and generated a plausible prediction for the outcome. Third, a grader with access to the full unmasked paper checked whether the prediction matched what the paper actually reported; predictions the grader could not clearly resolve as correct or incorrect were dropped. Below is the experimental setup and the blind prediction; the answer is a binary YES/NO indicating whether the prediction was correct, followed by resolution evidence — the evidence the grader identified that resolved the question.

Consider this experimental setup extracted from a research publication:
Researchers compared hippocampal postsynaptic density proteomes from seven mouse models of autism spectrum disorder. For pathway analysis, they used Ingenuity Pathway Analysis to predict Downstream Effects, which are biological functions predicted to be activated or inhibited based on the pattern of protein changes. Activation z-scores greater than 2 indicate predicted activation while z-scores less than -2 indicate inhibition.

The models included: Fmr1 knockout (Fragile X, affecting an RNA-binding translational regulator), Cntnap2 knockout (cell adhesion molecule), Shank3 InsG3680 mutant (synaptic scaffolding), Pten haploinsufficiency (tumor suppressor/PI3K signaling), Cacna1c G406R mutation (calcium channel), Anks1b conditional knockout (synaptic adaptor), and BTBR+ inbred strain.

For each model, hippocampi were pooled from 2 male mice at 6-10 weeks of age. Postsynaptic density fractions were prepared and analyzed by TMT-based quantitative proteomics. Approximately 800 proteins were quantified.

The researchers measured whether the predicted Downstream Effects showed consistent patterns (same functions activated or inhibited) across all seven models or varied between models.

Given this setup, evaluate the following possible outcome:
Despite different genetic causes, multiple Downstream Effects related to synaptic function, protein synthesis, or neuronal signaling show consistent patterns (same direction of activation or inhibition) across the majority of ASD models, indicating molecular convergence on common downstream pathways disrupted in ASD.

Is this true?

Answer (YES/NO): NO